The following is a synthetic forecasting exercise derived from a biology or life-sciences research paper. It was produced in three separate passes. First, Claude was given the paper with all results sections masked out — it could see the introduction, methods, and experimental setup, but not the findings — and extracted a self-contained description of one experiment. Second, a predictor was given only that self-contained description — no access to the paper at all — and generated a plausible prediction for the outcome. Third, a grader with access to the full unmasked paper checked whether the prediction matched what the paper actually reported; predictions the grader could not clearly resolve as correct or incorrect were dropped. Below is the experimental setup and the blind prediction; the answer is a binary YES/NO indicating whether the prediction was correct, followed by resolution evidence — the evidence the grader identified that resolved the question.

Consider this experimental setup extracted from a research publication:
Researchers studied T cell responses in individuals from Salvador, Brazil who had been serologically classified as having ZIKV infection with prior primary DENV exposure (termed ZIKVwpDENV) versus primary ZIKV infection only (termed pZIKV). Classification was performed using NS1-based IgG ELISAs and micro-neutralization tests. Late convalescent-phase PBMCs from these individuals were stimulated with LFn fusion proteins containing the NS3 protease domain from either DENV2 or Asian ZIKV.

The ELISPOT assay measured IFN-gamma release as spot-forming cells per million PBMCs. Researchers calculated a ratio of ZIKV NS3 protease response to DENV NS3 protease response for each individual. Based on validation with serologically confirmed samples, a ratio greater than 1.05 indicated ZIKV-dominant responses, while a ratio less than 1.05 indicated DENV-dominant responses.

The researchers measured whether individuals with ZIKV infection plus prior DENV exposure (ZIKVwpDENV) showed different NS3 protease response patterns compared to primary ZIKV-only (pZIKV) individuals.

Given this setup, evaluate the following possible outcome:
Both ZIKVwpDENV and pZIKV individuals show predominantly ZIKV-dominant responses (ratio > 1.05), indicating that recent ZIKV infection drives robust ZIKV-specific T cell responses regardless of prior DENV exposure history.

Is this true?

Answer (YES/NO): YES